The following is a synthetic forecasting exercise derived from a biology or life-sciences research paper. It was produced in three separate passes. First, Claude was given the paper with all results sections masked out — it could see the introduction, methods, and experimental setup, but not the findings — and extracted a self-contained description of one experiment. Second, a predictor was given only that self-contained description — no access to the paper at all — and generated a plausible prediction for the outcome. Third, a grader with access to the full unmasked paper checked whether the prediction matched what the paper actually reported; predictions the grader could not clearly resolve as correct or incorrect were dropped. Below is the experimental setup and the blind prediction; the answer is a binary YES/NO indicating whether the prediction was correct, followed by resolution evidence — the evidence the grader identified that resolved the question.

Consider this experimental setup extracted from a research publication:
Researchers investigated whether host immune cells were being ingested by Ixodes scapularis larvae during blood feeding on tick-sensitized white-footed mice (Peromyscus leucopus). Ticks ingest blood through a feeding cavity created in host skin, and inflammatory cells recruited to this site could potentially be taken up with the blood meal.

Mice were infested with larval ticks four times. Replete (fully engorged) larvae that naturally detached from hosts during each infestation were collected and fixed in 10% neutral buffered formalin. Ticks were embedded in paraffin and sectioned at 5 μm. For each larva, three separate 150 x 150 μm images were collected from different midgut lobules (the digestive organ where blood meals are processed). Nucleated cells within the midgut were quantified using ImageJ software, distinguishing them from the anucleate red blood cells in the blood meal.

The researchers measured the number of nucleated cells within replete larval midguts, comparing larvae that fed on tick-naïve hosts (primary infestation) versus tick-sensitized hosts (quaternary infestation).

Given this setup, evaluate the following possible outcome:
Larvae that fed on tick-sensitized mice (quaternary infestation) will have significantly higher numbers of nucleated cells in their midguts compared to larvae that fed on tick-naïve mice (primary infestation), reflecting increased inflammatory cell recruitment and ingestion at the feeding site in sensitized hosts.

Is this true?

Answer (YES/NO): YES